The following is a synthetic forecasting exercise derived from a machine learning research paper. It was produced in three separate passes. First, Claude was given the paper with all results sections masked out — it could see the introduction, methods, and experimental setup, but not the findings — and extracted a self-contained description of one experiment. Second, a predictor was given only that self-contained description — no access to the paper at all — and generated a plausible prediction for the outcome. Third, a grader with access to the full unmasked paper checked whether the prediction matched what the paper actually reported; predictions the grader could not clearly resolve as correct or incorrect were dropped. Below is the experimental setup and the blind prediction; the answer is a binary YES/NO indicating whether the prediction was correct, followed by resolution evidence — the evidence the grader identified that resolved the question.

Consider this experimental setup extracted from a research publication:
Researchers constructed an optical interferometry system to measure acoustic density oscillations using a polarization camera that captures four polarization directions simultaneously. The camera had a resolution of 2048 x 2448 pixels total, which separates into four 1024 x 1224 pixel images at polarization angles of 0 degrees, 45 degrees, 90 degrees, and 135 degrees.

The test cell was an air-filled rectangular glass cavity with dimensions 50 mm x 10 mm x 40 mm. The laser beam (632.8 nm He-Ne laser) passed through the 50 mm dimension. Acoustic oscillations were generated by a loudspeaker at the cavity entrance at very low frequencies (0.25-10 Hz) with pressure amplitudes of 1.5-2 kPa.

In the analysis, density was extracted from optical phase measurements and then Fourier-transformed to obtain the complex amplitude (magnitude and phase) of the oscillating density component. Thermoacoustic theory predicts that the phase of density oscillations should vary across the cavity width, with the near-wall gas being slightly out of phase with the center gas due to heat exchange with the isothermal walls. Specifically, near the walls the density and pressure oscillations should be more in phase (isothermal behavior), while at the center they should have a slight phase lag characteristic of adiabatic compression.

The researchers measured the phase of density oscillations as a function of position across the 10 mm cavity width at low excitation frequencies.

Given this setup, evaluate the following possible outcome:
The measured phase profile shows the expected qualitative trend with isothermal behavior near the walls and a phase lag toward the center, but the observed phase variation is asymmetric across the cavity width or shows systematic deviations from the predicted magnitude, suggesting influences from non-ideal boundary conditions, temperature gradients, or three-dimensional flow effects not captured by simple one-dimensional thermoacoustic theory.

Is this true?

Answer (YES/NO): NO